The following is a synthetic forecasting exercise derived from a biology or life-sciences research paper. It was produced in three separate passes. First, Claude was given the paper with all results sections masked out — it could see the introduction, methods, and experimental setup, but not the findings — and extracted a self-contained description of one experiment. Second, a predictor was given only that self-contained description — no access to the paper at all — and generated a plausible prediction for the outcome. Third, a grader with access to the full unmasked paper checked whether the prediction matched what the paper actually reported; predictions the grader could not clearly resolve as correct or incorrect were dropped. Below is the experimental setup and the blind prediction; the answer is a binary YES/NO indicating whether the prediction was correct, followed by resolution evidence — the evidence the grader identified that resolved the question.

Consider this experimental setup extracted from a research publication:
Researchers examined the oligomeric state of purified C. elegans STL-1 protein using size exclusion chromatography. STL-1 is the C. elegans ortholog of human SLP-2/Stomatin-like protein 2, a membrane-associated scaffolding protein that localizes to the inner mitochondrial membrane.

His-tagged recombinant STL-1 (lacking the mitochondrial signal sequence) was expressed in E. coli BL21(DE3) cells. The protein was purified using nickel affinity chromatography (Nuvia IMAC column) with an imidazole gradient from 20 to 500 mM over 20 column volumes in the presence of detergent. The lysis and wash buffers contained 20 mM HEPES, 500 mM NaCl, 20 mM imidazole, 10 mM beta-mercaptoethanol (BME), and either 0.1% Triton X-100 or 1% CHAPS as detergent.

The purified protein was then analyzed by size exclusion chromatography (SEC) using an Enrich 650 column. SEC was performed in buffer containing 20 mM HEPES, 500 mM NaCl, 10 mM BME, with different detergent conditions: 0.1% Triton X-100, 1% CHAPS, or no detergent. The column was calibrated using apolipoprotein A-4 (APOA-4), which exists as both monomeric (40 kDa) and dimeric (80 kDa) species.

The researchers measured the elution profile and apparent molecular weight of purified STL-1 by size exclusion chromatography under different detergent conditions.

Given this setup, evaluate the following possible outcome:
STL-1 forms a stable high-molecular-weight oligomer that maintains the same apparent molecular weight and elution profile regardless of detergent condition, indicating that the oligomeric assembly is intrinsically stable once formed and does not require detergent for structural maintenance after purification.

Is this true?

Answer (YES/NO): NO